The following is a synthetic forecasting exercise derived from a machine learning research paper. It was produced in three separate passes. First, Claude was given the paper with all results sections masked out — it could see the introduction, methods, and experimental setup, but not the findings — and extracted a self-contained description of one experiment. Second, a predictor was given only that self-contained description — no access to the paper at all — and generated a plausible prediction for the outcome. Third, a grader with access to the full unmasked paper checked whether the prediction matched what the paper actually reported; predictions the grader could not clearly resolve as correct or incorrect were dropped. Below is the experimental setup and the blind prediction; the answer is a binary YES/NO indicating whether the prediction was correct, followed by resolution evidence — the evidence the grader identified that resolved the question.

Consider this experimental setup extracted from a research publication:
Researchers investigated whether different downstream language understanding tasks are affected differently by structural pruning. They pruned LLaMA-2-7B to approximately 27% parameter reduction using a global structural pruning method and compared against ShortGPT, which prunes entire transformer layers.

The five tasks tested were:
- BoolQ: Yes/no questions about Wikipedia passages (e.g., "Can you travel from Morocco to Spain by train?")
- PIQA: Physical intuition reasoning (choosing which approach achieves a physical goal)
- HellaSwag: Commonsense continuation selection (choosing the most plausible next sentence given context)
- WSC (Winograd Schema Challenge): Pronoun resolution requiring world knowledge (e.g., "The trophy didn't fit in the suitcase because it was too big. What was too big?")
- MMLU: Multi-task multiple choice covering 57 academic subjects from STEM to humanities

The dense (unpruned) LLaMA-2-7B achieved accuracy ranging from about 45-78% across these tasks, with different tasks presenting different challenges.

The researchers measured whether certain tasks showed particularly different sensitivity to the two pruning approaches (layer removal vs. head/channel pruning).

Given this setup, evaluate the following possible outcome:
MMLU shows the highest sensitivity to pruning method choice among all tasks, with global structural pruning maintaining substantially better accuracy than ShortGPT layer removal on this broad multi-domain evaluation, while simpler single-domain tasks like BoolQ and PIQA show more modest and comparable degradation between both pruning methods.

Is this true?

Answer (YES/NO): NO